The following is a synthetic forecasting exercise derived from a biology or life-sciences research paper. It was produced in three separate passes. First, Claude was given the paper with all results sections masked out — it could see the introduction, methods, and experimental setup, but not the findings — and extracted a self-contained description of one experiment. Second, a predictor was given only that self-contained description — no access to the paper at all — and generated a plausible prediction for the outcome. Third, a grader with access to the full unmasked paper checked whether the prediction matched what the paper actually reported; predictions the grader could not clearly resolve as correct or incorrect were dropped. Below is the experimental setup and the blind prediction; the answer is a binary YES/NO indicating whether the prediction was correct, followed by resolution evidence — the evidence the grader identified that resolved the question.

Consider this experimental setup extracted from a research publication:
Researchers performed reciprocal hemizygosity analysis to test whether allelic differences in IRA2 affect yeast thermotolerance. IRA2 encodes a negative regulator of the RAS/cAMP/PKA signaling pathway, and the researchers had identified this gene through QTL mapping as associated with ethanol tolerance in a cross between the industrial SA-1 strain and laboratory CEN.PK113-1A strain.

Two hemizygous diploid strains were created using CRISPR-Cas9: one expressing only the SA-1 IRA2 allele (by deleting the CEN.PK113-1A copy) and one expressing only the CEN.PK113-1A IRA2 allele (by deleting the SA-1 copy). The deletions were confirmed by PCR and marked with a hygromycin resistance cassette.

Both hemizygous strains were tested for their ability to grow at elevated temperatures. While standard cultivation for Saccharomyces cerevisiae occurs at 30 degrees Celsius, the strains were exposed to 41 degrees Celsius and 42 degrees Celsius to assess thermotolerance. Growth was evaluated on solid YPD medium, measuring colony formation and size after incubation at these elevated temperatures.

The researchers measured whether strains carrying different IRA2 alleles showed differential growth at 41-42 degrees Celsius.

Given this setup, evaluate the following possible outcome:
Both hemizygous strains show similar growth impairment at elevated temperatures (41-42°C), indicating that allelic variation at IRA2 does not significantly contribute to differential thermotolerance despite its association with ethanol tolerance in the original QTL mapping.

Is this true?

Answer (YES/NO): NO